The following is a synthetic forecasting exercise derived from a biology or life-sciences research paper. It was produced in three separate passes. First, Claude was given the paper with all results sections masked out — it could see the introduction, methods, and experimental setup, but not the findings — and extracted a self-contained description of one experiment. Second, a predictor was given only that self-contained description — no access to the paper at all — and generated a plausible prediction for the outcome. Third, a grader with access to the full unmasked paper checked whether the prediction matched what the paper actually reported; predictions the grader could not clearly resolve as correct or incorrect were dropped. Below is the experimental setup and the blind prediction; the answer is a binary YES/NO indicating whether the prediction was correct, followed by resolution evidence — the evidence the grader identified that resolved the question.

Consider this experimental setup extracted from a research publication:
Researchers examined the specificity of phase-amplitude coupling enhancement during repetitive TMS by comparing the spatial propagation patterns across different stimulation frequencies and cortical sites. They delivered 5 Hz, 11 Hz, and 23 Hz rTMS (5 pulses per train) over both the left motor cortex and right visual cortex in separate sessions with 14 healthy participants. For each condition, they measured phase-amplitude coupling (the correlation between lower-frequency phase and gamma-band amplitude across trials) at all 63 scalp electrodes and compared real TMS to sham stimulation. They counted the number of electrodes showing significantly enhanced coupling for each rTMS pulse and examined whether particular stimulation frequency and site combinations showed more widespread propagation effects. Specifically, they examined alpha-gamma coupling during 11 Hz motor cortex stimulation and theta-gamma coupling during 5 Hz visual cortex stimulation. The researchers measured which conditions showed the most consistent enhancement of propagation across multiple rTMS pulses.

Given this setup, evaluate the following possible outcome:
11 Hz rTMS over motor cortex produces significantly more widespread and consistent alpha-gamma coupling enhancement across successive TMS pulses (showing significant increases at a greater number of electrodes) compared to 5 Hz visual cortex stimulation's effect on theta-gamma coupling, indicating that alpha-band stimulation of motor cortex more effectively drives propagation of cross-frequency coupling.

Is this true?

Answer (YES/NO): NO